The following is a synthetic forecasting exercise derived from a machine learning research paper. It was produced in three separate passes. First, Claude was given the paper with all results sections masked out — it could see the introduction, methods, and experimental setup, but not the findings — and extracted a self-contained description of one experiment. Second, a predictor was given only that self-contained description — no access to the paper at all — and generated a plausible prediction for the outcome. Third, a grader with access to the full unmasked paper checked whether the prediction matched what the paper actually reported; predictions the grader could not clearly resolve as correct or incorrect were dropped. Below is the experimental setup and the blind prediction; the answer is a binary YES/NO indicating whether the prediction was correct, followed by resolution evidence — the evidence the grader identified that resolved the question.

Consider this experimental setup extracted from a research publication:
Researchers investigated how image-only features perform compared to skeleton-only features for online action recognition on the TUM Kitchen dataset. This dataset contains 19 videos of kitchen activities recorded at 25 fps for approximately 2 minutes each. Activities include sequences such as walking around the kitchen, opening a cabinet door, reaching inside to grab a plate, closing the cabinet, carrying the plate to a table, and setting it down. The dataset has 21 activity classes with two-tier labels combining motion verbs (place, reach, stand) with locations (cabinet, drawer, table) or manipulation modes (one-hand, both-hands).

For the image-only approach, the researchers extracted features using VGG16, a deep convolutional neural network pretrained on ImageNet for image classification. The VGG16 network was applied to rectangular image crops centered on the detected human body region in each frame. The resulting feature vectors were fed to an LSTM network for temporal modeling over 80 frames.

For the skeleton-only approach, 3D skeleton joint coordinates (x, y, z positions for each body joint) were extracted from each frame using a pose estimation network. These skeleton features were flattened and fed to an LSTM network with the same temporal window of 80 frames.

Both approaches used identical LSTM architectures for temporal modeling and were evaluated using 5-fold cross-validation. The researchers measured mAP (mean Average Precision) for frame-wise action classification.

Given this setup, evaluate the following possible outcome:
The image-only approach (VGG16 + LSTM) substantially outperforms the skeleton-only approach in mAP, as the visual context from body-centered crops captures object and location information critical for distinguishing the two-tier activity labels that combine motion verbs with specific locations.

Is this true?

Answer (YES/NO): NO